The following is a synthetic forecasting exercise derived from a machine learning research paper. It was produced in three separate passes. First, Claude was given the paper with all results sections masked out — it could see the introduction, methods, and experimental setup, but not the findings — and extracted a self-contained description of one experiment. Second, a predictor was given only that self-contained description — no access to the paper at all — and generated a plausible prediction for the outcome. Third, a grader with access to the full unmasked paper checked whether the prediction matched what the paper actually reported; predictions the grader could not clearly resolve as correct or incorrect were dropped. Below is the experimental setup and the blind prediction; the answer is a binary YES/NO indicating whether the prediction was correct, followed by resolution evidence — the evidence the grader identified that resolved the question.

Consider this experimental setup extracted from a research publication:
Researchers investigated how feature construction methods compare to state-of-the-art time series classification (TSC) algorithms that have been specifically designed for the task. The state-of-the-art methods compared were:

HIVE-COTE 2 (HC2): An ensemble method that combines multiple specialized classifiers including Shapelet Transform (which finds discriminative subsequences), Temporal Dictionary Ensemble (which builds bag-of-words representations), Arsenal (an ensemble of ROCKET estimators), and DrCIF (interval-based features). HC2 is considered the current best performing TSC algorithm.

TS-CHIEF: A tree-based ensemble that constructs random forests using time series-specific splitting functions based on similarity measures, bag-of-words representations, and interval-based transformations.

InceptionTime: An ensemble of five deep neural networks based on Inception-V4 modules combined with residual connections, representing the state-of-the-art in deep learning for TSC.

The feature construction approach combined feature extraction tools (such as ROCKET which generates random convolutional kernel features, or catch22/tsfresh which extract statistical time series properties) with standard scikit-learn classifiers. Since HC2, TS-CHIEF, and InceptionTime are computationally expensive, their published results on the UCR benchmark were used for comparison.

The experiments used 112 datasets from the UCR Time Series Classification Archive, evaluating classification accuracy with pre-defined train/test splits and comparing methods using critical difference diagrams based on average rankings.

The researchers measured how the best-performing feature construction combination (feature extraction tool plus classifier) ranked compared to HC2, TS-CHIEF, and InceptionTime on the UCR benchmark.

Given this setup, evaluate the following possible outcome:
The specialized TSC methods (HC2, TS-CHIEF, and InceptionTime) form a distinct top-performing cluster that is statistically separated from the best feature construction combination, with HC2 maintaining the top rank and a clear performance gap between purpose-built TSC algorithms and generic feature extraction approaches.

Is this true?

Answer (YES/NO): NO